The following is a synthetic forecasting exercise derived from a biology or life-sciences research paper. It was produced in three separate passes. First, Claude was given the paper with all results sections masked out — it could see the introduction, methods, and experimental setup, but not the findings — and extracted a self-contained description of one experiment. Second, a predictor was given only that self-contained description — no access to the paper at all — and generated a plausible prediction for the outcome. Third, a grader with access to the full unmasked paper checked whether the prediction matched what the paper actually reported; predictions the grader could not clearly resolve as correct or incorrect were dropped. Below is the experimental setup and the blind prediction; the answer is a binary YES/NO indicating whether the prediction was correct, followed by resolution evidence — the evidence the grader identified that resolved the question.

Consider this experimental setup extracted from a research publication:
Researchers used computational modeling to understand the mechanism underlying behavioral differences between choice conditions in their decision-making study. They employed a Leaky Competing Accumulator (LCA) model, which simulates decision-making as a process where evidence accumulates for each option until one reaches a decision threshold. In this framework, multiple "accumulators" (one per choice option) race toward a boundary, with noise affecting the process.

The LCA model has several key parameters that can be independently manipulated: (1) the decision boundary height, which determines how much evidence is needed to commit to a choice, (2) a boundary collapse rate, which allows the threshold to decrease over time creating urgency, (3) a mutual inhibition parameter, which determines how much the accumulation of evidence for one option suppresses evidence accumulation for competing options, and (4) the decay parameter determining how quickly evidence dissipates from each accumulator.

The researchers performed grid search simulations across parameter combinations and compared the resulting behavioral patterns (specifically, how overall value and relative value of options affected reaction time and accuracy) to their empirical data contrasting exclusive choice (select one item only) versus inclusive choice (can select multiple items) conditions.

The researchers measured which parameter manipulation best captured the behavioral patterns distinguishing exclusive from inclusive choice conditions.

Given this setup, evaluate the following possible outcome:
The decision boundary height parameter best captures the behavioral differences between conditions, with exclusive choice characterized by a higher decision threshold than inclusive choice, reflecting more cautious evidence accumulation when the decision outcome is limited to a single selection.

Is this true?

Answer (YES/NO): NO